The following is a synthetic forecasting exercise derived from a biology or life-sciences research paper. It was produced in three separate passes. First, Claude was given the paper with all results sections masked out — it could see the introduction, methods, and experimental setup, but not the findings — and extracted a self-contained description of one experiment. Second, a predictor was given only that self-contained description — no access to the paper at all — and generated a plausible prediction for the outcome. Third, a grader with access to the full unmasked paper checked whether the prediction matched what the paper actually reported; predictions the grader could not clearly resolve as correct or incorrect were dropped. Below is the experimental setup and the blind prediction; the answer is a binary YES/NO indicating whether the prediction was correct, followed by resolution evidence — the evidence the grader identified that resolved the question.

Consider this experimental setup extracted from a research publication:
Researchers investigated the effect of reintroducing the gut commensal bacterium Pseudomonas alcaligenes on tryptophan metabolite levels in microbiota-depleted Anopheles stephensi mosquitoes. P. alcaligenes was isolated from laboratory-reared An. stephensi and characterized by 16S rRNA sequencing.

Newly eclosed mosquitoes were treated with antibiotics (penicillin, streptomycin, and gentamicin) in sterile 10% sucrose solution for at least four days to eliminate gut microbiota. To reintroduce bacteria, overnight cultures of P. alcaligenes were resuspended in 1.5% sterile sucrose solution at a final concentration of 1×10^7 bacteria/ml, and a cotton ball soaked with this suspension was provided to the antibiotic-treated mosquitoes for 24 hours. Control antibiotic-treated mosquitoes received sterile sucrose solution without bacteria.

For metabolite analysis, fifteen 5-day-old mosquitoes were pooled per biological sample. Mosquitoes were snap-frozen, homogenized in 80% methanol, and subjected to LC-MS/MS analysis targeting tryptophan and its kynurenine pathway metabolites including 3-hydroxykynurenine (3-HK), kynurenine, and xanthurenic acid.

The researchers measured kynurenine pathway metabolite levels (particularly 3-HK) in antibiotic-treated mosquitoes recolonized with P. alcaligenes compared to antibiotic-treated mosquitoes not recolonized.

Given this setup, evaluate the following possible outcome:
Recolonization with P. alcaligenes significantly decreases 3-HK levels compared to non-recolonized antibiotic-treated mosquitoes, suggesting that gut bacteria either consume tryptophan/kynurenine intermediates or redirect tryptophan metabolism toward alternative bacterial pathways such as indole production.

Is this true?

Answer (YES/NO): YES